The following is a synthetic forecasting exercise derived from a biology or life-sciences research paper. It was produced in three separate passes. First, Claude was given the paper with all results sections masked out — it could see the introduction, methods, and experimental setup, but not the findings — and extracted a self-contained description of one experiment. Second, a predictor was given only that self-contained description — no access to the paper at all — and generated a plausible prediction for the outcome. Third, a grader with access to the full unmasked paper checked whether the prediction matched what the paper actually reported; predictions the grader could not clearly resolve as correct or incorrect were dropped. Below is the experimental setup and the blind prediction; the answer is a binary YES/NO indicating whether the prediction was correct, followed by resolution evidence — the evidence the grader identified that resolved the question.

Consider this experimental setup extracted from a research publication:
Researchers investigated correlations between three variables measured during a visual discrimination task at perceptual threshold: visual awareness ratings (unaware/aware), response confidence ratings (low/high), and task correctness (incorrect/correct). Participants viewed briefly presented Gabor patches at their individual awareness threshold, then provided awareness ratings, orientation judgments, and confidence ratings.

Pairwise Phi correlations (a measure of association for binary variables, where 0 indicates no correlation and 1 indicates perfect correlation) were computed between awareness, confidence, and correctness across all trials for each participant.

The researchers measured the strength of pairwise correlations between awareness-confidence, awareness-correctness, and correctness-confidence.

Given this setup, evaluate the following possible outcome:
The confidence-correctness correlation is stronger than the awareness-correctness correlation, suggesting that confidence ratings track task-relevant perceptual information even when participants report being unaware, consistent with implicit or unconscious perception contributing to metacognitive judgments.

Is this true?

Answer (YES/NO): NO